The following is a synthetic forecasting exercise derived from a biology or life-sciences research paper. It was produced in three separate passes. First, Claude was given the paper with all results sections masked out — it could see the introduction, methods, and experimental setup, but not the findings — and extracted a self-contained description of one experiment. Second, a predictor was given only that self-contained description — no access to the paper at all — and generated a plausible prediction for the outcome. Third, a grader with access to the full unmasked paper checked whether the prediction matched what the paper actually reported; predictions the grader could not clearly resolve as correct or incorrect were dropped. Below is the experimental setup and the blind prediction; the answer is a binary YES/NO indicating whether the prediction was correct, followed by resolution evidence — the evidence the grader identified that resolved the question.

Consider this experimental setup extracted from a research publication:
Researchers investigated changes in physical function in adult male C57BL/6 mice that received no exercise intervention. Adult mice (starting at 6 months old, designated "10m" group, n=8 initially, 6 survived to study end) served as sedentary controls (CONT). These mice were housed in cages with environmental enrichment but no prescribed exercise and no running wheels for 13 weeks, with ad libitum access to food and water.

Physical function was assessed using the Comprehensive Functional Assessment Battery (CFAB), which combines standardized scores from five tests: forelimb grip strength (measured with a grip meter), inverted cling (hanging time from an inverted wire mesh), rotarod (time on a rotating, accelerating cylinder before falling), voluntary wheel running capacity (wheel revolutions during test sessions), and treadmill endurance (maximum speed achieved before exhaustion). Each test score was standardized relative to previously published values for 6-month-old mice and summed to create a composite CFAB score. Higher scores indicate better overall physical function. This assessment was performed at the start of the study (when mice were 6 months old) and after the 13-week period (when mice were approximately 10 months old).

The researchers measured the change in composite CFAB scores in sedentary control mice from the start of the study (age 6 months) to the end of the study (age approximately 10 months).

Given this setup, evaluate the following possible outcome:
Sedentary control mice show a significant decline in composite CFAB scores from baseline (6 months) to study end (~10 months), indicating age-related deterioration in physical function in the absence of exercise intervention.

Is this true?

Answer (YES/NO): YES